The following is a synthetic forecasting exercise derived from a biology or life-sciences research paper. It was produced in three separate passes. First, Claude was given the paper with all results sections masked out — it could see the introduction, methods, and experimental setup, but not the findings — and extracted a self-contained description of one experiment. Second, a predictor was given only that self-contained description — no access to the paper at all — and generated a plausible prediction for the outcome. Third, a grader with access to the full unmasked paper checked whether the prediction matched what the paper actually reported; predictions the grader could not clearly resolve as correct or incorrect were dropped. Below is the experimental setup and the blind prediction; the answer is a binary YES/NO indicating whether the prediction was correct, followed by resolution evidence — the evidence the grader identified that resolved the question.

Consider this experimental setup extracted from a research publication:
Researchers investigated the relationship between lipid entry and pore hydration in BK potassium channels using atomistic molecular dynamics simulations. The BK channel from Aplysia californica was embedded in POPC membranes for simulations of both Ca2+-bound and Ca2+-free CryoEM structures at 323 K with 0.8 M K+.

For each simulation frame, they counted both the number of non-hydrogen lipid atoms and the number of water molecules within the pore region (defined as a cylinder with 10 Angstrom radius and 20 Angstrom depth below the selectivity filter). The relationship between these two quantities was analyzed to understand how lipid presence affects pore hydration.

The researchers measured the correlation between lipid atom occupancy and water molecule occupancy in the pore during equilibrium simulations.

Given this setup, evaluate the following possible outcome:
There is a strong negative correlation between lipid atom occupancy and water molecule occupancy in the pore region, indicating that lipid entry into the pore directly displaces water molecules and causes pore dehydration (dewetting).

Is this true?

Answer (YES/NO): YES